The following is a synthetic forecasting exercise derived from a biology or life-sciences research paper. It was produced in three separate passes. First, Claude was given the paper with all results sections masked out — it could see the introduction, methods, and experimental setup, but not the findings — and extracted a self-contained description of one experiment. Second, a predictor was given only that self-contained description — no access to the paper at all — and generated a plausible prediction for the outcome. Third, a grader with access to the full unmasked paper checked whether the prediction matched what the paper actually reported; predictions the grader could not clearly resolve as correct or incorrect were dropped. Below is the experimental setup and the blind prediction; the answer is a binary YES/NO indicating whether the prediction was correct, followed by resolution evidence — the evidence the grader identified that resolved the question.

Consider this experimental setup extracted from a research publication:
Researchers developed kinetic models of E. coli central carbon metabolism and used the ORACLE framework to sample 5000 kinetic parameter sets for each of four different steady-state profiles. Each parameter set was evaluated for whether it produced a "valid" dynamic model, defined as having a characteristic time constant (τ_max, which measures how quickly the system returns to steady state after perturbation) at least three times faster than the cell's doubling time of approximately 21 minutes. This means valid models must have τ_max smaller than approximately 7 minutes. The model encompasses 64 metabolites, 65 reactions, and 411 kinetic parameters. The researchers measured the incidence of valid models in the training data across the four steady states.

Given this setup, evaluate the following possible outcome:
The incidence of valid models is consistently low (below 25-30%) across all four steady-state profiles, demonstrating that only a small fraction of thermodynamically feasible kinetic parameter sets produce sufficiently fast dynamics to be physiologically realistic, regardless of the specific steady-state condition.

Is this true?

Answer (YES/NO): NO